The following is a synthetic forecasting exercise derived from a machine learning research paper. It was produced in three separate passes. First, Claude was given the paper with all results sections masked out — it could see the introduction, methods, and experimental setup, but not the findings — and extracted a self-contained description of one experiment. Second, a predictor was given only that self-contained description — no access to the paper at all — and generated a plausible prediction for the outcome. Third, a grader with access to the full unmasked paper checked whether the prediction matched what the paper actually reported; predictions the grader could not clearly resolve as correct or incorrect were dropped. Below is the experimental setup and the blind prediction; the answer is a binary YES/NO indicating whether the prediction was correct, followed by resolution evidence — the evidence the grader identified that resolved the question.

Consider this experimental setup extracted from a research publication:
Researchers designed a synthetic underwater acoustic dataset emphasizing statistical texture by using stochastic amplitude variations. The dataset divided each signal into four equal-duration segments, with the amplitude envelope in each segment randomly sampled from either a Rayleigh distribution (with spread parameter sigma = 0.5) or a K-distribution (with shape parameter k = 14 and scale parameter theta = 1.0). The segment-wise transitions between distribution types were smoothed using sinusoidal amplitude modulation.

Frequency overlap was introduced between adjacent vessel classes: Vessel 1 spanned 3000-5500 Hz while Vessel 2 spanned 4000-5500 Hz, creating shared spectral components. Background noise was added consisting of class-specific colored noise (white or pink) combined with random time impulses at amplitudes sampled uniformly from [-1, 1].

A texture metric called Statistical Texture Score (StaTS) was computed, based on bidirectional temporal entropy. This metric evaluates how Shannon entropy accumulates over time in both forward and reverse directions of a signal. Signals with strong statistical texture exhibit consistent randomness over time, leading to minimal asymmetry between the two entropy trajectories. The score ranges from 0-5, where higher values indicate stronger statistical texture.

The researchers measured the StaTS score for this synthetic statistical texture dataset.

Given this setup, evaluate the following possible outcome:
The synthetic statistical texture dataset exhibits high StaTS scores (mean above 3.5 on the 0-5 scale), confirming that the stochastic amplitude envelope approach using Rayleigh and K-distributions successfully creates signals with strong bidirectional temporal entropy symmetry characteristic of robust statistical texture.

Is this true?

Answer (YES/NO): YES